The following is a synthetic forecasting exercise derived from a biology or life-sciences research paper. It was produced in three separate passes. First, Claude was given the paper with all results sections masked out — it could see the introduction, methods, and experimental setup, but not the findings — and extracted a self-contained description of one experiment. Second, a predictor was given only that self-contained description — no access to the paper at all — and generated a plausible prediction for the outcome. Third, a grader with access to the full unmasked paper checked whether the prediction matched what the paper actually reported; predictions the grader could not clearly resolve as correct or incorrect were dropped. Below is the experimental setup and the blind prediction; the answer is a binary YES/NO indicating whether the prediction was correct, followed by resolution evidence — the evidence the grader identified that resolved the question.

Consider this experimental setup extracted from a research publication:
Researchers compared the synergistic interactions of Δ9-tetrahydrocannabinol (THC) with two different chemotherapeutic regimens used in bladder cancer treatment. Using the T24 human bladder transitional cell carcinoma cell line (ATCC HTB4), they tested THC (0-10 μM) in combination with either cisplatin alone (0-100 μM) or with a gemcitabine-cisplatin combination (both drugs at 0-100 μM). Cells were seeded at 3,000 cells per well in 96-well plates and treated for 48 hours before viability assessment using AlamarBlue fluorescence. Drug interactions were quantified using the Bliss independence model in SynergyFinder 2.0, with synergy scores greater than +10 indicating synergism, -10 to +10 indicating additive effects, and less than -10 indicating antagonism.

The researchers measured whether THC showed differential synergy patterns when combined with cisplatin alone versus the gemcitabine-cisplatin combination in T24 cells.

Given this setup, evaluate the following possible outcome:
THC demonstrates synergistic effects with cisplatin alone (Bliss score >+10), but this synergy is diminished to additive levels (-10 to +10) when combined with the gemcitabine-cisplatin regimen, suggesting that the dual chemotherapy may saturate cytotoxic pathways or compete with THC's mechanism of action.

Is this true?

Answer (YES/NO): NO